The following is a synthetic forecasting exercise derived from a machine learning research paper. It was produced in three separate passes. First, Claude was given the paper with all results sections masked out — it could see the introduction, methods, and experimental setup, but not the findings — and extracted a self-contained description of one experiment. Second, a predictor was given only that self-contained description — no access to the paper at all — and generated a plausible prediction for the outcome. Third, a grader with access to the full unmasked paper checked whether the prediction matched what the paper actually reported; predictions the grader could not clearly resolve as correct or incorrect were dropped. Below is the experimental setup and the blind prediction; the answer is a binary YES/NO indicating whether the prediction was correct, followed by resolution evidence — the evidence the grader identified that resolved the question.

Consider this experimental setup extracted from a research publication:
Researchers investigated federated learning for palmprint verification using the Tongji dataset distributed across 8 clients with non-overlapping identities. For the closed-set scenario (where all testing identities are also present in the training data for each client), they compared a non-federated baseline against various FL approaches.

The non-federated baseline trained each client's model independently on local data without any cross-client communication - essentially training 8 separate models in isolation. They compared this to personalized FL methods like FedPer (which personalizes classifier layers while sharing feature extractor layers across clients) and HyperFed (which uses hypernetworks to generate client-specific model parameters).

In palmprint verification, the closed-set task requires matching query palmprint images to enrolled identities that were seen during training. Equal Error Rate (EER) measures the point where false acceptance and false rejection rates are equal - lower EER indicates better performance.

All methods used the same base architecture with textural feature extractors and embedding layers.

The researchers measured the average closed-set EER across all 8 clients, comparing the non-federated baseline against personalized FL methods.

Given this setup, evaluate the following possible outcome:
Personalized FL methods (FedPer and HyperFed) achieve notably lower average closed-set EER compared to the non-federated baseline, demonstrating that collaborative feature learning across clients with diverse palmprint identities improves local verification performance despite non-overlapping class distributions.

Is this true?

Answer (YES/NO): NO